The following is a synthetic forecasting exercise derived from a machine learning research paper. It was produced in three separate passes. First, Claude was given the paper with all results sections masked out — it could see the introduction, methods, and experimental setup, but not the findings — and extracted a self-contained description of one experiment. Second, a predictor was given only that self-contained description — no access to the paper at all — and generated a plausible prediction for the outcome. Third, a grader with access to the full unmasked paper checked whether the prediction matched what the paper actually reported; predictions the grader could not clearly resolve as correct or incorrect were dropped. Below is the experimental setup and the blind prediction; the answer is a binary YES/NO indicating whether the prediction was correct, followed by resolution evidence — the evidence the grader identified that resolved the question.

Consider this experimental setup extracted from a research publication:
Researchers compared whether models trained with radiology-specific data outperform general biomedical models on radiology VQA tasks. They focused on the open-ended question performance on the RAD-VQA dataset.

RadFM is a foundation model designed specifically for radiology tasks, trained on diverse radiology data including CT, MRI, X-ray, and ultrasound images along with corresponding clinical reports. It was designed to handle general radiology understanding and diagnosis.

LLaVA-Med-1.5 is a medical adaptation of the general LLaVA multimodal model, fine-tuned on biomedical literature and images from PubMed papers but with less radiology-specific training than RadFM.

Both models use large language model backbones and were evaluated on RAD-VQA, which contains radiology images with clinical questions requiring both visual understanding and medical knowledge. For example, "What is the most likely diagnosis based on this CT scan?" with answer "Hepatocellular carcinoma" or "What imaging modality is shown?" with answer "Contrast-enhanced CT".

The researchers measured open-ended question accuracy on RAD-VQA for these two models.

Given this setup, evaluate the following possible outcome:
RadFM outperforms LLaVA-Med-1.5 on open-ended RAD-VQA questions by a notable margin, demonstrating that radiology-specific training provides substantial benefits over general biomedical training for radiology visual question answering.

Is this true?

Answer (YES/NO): YES